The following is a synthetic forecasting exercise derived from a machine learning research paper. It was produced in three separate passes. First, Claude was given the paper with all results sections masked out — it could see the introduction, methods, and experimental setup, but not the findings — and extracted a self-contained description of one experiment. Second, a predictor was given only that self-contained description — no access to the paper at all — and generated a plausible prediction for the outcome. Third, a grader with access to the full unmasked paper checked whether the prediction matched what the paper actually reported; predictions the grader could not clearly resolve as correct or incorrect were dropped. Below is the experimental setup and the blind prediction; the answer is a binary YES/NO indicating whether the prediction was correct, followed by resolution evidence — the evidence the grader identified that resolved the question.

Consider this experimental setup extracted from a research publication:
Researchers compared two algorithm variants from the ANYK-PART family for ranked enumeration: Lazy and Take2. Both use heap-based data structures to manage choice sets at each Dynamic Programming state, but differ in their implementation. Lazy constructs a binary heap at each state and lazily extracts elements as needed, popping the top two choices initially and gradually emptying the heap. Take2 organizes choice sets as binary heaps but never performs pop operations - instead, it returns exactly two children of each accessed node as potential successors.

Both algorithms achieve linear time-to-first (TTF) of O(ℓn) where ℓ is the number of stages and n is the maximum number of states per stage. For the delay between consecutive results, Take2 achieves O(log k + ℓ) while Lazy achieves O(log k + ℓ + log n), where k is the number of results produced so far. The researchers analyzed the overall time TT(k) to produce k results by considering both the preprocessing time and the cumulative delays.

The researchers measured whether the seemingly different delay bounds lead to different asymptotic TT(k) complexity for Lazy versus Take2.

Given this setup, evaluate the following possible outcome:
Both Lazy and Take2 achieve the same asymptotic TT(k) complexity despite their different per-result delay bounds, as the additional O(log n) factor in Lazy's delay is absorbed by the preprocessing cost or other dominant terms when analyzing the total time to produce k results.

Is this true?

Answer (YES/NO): YES